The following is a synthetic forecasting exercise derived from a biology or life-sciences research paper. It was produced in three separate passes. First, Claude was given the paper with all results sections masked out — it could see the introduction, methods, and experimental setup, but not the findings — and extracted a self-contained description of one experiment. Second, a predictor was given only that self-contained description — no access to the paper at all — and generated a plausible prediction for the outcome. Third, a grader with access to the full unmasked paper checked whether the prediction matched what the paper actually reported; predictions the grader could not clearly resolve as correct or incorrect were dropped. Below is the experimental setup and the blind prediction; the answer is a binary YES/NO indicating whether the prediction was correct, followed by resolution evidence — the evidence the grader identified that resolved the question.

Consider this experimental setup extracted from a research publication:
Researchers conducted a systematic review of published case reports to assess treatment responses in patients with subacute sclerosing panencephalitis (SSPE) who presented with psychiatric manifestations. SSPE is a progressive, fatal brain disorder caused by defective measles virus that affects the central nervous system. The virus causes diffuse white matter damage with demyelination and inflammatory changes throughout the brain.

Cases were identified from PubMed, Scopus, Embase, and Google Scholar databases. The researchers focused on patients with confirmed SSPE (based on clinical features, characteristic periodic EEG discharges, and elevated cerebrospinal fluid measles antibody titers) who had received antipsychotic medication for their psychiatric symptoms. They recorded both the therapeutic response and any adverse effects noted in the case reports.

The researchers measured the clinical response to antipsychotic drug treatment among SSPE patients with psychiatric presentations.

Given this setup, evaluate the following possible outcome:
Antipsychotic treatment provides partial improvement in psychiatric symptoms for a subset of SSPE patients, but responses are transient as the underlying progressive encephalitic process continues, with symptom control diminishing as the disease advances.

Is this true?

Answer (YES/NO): NO